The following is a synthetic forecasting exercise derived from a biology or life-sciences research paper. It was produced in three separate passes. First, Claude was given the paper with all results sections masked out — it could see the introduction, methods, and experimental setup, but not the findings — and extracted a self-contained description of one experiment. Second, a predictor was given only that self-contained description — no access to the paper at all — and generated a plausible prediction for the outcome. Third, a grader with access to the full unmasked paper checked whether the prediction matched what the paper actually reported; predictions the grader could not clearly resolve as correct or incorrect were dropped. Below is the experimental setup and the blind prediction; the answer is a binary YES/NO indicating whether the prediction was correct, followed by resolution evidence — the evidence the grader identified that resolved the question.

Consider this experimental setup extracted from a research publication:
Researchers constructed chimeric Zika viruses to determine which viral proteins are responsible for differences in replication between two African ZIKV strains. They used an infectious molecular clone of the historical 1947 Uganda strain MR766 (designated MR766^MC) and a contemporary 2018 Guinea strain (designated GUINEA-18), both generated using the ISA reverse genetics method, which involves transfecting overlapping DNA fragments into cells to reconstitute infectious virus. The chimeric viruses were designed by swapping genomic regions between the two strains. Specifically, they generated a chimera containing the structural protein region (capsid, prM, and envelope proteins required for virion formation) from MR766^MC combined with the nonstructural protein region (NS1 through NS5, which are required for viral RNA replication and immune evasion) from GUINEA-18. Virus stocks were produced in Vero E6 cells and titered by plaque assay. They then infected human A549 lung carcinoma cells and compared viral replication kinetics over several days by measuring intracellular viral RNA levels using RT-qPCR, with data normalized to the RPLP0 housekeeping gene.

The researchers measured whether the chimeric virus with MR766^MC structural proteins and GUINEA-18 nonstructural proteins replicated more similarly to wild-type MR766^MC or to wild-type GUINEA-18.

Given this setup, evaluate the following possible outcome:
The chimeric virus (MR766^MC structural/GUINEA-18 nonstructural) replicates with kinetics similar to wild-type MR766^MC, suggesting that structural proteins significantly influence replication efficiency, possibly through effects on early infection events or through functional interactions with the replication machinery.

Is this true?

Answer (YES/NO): NO